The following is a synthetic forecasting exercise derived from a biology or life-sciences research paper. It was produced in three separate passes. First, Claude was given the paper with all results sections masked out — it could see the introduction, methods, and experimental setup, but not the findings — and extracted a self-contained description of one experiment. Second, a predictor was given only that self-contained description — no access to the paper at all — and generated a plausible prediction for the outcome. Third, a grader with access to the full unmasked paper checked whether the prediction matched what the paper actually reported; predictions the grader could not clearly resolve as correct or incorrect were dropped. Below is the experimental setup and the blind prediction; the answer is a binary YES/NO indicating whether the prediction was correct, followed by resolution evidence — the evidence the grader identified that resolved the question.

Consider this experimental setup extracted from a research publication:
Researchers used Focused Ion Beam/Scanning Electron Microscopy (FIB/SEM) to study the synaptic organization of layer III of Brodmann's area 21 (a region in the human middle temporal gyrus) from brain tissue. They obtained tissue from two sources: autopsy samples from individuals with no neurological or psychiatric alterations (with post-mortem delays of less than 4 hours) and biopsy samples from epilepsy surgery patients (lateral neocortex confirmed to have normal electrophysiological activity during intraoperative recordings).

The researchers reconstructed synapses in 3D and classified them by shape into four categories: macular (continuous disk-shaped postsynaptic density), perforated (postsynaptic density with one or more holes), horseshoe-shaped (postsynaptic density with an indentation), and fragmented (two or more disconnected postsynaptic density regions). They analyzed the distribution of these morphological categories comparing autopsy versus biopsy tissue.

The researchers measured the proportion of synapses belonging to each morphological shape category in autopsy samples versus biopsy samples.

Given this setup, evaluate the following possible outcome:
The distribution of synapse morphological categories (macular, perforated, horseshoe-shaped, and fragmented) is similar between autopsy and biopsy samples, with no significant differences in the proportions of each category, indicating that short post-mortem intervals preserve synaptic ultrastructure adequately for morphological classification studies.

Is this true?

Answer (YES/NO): NO